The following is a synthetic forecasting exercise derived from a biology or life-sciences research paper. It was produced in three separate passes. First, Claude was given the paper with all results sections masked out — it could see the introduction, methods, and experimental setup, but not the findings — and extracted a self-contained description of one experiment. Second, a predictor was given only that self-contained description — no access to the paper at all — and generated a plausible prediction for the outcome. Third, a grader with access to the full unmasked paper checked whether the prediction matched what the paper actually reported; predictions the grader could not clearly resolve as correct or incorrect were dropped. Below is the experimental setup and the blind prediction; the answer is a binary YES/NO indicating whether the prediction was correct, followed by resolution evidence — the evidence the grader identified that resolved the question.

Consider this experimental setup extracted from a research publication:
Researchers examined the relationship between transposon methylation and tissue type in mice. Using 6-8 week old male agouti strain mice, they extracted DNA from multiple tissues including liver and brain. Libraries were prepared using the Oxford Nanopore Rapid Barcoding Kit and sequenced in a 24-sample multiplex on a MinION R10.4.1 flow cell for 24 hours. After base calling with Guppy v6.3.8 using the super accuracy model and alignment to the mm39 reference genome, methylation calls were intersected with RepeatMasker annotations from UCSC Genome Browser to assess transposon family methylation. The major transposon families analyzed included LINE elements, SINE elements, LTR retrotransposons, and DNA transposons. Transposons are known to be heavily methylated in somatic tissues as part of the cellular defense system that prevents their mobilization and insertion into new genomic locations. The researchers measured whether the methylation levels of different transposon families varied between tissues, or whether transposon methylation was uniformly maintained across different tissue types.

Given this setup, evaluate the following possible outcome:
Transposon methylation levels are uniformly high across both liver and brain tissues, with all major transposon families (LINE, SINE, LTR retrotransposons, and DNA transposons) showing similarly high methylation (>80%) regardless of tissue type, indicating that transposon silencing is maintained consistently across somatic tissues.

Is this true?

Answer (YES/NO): NO